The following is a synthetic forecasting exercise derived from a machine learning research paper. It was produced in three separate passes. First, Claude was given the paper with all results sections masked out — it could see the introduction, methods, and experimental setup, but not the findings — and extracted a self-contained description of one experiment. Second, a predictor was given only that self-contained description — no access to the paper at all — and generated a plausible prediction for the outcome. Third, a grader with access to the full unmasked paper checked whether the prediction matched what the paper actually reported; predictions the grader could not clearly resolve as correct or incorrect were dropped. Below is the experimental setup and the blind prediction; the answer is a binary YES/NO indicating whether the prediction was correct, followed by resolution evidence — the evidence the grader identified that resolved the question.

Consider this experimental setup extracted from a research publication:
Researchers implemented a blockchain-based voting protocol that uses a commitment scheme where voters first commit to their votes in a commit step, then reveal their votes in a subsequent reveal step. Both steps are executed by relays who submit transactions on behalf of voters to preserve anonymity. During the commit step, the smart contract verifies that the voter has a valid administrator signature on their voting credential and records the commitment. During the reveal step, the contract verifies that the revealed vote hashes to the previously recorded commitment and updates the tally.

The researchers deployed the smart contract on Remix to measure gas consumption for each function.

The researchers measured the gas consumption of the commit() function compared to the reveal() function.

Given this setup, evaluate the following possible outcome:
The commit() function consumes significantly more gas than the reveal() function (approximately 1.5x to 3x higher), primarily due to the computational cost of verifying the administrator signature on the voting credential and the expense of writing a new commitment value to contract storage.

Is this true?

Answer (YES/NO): YES